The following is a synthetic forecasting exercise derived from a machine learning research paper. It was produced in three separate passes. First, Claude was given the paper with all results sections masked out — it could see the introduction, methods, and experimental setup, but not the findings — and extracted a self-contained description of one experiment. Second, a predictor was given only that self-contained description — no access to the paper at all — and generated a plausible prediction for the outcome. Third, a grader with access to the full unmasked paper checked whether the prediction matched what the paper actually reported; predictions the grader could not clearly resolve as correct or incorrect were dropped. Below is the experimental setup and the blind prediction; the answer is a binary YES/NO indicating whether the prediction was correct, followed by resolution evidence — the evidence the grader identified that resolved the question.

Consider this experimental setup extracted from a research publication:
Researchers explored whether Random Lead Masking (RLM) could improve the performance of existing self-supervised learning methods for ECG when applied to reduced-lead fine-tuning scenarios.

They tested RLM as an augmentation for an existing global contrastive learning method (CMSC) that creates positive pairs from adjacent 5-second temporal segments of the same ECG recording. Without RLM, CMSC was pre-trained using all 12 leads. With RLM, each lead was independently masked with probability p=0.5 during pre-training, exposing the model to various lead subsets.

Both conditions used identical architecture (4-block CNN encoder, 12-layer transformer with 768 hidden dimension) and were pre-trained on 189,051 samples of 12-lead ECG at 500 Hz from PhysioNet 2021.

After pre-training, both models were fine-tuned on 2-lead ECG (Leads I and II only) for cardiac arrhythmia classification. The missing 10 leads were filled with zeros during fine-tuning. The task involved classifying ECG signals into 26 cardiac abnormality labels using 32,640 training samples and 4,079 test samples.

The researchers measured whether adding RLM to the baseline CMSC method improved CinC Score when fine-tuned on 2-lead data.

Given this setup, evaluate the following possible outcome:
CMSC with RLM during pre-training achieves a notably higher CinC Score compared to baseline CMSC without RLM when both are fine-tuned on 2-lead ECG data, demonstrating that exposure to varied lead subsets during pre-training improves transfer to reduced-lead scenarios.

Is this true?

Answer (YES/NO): YES